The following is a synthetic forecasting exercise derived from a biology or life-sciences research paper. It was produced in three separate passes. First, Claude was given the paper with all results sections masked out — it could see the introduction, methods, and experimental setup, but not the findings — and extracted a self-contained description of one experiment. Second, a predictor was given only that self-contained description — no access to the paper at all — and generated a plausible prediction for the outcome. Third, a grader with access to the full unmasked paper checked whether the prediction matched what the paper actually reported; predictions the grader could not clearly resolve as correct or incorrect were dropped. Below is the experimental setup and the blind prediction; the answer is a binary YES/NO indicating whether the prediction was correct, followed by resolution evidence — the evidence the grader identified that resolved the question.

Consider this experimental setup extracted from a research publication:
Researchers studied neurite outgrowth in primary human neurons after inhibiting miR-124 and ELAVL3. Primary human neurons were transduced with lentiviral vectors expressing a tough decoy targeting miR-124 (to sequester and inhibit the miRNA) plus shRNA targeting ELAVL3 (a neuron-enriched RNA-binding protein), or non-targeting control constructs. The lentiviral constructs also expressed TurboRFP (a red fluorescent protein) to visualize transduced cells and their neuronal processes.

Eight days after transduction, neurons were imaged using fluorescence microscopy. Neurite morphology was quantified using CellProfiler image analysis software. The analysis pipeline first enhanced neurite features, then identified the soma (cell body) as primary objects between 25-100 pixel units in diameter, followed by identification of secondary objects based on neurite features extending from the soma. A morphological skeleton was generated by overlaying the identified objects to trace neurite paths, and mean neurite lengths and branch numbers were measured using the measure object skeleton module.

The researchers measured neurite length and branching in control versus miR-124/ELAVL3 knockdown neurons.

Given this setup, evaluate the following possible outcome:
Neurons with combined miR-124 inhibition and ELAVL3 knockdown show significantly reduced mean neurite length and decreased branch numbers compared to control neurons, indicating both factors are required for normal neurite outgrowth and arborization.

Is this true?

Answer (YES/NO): YES